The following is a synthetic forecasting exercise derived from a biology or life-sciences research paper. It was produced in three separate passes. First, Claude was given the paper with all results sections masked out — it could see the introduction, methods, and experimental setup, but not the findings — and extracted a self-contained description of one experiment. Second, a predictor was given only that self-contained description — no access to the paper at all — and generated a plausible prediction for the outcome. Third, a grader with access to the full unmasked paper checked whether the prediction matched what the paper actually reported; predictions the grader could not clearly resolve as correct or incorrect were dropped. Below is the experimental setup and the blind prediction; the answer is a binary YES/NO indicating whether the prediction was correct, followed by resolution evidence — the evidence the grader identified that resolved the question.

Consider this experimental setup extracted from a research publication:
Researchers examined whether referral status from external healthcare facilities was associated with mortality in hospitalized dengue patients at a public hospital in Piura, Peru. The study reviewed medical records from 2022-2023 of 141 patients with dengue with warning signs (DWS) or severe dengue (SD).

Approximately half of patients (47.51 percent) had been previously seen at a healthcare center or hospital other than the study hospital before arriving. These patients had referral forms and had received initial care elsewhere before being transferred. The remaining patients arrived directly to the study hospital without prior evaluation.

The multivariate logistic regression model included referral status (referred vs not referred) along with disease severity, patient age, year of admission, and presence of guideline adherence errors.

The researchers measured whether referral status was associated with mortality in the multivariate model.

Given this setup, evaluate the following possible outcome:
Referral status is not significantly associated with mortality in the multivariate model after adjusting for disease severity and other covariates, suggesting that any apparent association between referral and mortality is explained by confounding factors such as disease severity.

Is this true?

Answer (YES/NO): YES